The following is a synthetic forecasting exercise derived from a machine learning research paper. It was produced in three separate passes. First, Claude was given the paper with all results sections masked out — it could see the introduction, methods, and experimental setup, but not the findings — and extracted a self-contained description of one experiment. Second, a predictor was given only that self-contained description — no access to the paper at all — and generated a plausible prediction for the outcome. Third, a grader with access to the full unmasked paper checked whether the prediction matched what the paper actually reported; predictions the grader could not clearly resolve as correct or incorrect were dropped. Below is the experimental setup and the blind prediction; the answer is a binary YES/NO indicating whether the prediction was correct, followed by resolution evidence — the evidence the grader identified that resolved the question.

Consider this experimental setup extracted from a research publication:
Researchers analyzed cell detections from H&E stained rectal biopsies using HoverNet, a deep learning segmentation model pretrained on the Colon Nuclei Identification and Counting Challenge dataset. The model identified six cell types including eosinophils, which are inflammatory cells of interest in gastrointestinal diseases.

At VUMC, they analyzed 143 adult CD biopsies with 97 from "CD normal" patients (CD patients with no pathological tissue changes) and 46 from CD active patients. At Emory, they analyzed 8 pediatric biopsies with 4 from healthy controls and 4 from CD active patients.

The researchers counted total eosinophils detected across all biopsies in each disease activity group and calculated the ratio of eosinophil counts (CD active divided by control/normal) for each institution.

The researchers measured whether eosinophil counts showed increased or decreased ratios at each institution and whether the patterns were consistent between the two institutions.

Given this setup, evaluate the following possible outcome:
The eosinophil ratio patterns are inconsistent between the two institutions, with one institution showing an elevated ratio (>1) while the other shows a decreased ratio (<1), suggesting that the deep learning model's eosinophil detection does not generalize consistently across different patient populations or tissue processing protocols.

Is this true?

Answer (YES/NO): NO